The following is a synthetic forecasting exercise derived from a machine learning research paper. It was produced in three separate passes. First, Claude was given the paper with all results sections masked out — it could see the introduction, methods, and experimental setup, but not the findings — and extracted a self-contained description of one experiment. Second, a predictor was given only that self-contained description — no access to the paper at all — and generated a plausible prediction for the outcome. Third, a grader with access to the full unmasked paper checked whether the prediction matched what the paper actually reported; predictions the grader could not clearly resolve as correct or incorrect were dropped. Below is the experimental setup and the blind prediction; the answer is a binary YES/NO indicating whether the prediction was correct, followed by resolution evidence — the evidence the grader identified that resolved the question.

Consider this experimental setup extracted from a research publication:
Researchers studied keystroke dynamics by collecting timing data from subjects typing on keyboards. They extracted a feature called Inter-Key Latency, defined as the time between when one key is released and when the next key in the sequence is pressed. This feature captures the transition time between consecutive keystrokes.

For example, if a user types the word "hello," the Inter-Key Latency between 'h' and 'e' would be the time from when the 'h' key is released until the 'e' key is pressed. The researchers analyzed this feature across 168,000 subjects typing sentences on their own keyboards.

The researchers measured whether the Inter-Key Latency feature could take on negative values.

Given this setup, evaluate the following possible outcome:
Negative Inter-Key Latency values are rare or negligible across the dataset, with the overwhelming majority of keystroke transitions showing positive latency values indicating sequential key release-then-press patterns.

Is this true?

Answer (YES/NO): NO